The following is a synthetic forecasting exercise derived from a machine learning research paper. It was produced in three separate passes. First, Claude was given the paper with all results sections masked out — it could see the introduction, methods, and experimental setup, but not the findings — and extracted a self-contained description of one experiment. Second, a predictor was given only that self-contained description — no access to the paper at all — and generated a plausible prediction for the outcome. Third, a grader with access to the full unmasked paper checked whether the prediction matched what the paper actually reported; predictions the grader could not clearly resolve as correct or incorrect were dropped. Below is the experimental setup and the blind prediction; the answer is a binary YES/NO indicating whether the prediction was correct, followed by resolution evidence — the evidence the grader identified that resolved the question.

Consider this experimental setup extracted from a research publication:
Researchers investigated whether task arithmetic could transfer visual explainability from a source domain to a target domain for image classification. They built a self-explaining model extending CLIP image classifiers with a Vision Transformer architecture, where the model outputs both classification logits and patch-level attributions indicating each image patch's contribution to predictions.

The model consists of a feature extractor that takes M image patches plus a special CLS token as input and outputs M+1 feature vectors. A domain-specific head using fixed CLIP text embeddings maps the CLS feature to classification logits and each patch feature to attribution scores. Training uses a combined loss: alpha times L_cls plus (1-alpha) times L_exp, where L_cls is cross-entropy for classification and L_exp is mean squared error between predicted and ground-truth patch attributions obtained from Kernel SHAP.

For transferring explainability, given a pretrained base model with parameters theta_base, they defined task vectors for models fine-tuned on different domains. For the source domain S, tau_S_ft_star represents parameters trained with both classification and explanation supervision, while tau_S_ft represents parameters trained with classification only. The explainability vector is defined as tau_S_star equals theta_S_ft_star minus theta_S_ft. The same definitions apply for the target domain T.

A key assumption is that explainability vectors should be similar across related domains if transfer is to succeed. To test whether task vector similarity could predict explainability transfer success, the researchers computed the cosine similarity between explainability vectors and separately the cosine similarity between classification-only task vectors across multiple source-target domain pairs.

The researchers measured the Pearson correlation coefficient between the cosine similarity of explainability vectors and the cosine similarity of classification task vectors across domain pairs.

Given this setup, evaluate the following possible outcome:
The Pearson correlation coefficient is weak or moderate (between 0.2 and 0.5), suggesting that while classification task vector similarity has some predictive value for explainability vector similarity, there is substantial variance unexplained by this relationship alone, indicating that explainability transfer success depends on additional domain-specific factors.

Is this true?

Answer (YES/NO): NO